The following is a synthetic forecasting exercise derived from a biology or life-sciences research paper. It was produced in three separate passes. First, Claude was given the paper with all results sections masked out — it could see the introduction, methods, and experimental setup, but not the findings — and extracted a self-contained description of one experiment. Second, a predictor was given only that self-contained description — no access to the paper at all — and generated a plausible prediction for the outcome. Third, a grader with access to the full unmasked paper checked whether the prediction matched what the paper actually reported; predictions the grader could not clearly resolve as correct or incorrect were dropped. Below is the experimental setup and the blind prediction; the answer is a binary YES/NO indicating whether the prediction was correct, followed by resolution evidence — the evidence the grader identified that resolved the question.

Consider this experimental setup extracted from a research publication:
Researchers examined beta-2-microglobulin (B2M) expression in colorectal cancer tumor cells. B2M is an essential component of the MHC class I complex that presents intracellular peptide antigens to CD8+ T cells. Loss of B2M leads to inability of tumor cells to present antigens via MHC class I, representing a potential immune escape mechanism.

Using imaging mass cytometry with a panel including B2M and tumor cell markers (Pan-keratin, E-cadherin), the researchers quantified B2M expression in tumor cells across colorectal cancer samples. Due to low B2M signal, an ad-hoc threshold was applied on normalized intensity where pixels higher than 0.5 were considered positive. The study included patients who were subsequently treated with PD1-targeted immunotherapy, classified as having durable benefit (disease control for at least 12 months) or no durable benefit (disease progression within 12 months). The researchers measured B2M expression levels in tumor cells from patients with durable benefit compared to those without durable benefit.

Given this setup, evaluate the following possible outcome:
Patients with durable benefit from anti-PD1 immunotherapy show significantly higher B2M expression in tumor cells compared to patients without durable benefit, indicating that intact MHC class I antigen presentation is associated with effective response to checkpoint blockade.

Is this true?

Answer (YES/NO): NO